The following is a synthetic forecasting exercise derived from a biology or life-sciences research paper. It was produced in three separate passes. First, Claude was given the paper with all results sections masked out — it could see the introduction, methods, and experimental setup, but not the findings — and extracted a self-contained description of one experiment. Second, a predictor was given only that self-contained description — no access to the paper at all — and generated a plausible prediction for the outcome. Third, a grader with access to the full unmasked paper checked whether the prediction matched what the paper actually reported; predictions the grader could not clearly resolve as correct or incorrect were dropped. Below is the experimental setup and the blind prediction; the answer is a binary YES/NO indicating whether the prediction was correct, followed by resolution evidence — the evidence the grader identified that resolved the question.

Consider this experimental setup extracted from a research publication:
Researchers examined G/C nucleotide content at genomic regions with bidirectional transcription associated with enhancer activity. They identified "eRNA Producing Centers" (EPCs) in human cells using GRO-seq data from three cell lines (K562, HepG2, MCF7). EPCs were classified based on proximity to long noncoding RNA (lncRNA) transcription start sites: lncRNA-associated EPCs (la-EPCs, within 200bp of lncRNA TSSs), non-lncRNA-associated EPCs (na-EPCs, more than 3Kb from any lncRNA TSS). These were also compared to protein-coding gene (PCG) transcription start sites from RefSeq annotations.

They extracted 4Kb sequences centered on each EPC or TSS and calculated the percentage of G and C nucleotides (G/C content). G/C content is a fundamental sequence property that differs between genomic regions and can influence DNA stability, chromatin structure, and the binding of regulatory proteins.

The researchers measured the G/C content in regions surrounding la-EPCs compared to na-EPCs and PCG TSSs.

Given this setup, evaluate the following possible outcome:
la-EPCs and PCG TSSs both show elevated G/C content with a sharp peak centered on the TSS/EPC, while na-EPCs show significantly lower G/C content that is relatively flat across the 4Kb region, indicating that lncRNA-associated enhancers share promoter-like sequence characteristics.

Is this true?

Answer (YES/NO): NO